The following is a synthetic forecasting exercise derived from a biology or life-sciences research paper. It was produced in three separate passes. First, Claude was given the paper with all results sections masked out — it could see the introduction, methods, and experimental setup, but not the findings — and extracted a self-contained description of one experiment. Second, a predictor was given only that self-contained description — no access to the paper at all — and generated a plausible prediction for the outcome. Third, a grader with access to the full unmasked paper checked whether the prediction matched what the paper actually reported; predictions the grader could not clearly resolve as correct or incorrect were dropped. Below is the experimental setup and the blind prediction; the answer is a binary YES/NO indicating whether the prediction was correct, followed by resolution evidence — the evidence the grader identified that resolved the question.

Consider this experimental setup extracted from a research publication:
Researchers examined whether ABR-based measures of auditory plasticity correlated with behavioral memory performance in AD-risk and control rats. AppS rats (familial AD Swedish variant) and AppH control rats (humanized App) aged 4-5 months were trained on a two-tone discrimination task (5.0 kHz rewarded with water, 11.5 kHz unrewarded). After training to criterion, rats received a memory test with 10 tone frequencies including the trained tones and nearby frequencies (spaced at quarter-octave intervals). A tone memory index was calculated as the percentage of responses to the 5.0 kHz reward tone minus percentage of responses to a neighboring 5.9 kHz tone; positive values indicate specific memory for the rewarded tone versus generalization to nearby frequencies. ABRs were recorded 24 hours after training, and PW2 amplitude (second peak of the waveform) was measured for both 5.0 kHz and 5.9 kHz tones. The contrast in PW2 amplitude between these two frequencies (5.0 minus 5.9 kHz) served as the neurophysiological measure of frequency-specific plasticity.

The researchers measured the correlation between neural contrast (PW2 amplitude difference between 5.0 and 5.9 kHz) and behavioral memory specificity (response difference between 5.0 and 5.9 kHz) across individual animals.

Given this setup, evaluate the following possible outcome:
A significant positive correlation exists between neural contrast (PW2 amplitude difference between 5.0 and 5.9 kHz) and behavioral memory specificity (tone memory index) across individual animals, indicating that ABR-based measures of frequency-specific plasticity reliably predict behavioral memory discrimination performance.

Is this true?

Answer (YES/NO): YES